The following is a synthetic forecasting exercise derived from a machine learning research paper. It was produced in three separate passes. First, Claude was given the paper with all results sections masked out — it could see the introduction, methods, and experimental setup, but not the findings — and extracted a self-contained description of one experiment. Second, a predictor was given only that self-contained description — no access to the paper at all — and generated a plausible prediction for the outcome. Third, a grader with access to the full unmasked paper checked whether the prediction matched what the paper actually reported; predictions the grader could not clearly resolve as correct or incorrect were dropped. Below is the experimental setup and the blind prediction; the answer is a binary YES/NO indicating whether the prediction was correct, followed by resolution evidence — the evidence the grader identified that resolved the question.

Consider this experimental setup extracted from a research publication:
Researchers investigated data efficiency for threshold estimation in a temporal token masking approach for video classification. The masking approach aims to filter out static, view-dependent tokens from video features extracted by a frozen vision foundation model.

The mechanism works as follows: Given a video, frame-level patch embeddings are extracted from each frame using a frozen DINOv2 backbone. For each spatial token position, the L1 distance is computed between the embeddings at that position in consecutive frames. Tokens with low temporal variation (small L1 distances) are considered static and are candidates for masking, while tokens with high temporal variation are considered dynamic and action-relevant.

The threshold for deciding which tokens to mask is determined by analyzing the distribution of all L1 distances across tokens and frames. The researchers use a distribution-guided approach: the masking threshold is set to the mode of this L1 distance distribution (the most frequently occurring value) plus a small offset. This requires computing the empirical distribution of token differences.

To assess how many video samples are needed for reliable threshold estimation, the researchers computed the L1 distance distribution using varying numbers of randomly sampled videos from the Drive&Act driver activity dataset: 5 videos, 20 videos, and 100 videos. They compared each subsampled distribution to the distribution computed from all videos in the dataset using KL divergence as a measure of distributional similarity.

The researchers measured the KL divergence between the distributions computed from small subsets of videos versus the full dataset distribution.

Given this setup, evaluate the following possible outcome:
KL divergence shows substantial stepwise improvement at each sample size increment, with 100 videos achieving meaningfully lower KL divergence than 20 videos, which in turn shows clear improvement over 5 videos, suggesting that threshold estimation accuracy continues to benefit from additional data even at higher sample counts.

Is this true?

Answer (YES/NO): NO